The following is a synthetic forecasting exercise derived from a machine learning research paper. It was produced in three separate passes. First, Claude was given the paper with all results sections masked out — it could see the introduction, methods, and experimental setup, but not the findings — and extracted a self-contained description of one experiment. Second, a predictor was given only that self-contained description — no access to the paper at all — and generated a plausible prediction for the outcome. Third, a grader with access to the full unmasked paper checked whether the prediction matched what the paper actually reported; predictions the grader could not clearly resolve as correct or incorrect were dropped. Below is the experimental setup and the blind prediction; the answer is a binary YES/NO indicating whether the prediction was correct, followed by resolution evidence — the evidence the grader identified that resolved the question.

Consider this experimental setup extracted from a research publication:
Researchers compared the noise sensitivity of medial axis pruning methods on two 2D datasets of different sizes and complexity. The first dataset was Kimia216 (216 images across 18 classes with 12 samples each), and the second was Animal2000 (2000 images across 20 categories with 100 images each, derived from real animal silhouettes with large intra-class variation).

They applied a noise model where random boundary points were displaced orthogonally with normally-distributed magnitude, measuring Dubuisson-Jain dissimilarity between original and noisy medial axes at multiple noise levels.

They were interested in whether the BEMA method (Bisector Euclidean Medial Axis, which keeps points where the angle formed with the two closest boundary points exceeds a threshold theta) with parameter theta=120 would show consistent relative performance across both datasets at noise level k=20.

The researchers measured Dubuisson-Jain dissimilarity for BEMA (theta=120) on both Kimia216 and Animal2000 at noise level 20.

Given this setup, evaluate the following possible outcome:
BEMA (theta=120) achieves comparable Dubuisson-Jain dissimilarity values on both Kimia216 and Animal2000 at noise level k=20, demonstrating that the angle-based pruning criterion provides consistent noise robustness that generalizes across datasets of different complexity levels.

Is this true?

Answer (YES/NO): NO